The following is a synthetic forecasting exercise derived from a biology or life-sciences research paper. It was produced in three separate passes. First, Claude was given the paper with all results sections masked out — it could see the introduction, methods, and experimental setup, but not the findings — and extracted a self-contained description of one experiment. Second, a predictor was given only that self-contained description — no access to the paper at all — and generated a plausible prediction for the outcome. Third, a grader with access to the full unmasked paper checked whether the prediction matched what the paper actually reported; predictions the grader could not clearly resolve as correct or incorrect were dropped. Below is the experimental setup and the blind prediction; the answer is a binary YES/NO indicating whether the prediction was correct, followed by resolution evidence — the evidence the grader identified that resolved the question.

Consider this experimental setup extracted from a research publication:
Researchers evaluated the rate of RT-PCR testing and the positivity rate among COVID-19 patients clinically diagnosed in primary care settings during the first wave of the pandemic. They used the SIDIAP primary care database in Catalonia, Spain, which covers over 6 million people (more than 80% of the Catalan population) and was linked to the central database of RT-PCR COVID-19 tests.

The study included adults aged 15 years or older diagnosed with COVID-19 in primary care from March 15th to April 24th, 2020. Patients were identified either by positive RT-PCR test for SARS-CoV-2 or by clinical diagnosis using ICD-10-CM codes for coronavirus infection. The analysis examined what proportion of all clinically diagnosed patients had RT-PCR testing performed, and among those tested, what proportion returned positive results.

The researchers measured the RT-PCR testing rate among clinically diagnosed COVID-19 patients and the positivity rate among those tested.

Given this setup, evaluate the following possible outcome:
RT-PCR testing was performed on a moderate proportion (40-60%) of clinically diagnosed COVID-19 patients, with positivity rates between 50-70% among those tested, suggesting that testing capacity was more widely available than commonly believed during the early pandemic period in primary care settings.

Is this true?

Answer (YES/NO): NO